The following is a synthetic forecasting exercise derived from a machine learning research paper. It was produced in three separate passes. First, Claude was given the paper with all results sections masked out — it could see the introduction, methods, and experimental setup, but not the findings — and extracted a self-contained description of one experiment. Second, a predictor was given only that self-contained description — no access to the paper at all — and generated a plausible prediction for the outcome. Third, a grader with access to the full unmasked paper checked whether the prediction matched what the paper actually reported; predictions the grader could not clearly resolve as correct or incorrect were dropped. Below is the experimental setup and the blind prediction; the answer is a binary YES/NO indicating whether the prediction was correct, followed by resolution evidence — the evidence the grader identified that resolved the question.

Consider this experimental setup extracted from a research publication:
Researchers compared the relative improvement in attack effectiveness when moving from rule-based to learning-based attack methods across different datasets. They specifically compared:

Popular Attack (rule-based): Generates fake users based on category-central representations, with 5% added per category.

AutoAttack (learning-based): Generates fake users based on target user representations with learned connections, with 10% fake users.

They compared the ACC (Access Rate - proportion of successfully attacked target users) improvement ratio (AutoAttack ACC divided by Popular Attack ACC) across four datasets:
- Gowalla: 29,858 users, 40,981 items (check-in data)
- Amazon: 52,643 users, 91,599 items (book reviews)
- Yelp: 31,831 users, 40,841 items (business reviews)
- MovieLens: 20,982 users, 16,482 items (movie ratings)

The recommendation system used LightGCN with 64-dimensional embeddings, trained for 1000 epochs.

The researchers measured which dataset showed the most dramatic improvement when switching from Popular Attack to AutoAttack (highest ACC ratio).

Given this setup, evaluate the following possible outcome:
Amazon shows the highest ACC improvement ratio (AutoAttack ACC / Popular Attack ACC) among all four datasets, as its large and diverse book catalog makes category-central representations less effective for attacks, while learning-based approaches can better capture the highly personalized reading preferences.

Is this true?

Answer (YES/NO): NO